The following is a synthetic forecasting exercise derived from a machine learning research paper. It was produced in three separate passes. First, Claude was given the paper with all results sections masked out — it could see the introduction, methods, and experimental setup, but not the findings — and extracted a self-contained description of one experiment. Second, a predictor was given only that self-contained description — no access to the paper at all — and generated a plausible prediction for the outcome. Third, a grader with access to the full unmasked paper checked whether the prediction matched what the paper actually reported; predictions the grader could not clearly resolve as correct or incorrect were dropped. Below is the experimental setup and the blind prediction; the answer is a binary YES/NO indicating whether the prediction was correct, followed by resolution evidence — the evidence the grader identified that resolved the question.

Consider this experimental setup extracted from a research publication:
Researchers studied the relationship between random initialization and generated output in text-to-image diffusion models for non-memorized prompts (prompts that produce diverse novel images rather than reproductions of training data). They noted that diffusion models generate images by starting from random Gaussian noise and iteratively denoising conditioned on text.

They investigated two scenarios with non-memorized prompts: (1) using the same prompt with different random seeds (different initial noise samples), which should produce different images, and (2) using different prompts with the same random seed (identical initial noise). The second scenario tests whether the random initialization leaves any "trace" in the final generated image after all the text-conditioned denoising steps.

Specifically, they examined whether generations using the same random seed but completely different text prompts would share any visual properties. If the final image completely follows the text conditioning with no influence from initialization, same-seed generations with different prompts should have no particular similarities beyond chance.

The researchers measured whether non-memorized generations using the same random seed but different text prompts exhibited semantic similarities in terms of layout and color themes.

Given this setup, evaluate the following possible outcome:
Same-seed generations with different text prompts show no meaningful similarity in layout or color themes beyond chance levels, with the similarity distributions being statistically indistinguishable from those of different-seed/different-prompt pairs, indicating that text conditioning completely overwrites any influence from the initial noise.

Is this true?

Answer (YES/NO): NO